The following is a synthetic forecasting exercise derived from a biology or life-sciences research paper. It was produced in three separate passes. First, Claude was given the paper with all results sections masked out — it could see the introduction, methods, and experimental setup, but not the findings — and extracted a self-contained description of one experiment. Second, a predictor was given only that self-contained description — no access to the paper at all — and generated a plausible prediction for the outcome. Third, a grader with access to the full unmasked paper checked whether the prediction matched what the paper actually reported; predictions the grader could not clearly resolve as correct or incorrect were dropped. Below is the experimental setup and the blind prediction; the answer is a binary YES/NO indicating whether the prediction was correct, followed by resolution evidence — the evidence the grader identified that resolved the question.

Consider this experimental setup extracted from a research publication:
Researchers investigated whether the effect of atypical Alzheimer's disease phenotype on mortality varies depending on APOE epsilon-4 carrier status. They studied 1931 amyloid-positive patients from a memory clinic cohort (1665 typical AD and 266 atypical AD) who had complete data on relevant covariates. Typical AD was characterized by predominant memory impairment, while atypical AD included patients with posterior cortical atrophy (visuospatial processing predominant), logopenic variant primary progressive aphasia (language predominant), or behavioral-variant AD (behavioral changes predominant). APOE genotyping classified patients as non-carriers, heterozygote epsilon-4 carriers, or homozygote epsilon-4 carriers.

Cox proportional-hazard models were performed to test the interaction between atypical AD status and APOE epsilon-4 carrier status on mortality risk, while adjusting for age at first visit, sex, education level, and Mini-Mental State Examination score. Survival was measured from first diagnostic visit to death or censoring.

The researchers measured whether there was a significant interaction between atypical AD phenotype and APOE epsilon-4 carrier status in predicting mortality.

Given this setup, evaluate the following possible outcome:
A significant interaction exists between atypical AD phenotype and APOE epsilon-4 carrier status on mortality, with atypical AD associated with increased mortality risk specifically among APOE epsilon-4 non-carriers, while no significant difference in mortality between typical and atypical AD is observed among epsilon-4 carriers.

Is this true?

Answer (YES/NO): NO